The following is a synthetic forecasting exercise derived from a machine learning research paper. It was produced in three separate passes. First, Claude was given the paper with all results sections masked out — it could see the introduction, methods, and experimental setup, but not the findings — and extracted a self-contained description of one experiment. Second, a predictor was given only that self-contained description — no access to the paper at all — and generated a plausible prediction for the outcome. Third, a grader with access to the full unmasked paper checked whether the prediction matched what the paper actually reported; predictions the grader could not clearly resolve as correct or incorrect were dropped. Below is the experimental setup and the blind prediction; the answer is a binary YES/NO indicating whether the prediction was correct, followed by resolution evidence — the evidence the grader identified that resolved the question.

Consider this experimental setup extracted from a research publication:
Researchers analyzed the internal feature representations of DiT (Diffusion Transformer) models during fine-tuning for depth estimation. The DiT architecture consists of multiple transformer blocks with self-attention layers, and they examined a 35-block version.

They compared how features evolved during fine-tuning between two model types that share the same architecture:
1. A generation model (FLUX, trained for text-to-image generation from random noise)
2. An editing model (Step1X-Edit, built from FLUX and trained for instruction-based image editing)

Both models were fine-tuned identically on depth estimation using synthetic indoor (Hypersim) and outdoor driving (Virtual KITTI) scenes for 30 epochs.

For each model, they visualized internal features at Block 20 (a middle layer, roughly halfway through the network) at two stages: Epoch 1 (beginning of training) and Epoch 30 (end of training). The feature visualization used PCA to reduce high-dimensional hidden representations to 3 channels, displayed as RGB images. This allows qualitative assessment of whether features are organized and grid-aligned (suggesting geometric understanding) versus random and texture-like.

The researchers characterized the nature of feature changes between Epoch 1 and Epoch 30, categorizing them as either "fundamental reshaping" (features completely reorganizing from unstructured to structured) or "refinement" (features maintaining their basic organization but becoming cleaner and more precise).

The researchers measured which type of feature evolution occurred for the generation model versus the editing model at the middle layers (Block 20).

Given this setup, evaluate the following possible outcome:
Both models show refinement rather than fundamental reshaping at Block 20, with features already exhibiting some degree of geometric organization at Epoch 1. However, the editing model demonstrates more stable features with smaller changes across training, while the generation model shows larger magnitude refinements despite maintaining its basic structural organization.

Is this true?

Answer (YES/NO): NO